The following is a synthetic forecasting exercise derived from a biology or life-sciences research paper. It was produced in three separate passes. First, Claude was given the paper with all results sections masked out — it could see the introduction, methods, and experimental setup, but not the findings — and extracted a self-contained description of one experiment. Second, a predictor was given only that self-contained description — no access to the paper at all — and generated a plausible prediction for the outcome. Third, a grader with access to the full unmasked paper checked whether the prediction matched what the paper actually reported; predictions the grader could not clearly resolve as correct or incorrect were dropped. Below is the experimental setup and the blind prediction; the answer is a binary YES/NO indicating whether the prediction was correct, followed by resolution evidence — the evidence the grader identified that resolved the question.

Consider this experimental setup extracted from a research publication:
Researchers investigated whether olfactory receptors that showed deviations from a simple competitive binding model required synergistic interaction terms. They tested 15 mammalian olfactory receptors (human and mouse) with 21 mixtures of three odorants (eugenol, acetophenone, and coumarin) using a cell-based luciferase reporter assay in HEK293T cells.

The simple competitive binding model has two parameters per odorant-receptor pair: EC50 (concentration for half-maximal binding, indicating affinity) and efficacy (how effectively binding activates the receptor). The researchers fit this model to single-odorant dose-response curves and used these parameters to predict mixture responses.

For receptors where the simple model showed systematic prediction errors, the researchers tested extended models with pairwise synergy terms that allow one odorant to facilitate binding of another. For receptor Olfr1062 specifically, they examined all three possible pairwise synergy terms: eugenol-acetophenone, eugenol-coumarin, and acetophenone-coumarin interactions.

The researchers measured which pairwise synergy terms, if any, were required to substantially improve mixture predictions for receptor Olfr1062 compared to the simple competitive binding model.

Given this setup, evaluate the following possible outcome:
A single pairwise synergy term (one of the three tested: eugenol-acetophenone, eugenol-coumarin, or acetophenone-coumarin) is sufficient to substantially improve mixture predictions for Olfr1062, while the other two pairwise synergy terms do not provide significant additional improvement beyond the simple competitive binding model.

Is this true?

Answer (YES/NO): NO